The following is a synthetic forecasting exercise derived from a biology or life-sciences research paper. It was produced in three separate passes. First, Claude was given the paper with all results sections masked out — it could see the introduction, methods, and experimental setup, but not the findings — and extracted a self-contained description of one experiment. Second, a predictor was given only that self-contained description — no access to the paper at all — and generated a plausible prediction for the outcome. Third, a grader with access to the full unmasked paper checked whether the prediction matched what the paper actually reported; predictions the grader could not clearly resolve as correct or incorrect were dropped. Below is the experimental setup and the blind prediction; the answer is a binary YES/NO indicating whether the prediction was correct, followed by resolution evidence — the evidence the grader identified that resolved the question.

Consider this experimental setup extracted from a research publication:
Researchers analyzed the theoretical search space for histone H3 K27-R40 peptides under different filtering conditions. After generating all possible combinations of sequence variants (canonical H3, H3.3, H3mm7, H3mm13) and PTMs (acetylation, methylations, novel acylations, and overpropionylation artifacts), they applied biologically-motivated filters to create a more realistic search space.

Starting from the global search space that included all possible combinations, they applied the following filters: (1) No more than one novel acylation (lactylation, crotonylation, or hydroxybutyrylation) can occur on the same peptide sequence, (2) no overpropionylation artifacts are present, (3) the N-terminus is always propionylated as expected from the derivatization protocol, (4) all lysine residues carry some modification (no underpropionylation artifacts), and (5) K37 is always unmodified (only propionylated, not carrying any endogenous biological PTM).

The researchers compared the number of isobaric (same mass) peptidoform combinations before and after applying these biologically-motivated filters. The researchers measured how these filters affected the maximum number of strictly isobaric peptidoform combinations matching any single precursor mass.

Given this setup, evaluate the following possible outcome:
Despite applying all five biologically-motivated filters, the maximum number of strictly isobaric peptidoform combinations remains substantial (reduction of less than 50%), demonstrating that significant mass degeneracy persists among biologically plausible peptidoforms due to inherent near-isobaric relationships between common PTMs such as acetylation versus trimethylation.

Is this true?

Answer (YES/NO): NO